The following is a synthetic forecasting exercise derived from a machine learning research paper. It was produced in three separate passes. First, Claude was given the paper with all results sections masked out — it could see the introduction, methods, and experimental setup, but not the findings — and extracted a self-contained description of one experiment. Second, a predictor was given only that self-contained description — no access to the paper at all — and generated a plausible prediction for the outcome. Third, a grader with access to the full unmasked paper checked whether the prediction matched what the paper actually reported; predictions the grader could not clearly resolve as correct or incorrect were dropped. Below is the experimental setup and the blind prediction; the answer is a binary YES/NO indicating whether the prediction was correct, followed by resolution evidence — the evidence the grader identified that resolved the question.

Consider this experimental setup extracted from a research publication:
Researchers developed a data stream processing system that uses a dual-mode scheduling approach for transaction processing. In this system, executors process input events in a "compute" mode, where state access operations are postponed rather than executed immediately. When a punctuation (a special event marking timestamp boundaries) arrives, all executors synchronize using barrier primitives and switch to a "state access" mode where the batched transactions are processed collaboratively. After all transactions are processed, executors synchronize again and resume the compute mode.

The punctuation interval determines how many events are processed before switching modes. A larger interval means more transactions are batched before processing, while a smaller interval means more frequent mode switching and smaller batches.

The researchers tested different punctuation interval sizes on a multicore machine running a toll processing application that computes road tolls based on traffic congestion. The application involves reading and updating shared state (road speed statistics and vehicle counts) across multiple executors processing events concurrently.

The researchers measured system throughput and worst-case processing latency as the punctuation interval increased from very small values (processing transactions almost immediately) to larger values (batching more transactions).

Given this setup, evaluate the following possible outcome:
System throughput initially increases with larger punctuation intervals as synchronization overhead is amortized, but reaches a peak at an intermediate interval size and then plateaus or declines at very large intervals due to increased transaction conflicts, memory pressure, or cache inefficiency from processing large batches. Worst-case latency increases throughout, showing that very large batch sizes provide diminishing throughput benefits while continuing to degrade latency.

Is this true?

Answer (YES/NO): NO